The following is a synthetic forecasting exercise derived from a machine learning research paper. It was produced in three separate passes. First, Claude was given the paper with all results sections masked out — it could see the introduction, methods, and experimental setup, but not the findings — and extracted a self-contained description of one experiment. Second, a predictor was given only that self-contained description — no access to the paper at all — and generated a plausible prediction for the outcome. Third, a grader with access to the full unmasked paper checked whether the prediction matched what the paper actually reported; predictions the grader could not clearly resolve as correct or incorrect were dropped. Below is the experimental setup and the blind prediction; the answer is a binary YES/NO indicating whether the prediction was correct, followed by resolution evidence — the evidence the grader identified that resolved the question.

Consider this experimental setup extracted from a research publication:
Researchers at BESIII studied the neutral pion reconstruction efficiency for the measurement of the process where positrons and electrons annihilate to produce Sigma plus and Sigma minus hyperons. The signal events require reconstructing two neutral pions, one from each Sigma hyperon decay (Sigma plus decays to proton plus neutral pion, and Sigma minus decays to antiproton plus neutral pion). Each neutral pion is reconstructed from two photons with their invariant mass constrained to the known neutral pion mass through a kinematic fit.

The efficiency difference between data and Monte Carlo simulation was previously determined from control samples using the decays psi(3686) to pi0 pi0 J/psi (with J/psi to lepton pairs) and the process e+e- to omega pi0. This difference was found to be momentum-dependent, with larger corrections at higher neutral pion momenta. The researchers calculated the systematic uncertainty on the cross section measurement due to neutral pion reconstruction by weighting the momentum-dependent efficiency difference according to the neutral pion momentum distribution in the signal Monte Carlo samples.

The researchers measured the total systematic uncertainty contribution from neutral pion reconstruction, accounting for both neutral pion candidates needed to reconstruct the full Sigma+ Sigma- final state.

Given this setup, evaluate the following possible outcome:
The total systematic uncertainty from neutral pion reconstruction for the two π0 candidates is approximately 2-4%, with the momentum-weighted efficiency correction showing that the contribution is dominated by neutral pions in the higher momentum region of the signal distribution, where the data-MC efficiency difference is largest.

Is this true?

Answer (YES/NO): NO